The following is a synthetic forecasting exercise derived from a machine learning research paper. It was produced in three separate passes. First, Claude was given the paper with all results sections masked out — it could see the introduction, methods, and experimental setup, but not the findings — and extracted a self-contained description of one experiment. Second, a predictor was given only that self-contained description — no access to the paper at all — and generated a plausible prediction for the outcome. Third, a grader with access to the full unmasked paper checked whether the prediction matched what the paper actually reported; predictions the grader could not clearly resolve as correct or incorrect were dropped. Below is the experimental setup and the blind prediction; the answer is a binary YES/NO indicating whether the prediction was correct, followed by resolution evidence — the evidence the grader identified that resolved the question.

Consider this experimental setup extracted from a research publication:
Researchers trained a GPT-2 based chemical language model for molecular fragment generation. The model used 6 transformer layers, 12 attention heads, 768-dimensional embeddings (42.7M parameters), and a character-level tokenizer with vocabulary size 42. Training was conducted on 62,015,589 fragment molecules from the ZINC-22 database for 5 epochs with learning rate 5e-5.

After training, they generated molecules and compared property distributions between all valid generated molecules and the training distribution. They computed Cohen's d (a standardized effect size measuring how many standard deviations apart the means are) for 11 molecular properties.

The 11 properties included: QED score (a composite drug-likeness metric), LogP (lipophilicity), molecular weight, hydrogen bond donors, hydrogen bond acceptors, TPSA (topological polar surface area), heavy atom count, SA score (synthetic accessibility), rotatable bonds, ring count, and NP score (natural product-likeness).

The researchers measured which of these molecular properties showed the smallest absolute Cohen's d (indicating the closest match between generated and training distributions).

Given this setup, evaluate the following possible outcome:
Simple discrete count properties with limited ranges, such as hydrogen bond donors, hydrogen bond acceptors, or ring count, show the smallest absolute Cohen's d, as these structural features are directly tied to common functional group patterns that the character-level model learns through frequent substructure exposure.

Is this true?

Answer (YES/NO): NO